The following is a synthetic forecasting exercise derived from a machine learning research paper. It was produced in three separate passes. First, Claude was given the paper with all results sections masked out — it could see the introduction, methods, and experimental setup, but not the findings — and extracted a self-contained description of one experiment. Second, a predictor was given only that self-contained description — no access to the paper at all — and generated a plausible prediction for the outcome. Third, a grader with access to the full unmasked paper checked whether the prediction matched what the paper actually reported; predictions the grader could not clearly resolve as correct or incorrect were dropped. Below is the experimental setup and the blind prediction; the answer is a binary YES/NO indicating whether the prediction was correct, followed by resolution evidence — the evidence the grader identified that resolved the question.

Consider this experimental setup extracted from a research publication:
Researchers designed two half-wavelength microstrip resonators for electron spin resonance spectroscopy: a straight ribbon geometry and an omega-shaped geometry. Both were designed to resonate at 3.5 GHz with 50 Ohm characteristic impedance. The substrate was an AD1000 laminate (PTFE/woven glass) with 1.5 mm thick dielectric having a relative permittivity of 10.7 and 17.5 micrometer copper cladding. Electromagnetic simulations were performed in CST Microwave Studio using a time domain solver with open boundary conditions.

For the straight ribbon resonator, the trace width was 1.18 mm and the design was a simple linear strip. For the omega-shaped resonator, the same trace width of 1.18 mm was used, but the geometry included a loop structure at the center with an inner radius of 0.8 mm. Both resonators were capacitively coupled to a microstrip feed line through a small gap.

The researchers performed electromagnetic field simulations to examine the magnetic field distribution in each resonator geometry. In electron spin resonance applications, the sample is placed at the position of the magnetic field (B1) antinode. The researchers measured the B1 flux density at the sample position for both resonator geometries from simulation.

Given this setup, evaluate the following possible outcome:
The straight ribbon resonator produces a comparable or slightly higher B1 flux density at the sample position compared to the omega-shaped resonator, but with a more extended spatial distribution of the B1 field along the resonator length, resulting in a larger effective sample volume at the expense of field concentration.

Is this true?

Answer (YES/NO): NO